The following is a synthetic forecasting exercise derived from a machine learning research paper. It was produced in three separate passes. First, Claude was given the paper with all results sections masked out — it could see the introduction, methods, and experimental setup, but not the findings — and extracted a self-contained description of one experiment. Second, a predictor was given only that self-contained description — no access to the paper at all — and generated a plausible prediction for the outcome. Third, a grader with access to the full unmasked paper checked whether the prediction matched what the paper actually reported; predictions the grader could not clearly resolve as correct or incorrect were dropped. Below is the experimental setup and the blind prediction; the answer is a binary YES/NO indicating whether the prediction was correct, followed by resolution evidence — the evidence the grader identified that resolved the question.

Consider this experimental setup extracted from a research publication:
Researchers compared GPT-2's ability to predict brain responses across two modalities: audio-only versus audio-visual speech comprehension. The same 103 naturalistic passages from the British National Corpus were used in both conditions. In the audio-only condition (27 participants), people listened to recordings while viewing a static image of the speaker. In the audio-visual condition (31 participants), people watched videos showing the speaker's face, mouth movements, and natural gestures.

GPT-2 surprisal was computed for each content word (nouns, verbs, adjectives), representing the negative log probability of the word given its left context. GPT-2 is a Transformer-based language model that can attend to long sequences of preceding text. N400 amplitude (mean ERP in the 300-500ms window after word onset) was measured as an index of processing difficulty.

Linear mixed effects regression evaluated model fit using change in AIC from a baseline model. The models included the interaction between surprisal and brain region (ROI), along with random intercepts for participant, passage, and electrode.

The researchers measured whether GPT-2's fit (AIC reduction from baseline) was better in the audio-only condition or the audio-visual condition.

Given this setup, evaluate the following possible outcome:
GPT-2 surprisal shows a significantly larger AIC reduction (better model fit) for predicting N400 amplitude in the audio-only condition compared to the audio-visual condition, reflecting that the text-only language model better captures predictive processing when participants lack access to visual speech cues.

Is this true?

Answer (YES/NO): YES